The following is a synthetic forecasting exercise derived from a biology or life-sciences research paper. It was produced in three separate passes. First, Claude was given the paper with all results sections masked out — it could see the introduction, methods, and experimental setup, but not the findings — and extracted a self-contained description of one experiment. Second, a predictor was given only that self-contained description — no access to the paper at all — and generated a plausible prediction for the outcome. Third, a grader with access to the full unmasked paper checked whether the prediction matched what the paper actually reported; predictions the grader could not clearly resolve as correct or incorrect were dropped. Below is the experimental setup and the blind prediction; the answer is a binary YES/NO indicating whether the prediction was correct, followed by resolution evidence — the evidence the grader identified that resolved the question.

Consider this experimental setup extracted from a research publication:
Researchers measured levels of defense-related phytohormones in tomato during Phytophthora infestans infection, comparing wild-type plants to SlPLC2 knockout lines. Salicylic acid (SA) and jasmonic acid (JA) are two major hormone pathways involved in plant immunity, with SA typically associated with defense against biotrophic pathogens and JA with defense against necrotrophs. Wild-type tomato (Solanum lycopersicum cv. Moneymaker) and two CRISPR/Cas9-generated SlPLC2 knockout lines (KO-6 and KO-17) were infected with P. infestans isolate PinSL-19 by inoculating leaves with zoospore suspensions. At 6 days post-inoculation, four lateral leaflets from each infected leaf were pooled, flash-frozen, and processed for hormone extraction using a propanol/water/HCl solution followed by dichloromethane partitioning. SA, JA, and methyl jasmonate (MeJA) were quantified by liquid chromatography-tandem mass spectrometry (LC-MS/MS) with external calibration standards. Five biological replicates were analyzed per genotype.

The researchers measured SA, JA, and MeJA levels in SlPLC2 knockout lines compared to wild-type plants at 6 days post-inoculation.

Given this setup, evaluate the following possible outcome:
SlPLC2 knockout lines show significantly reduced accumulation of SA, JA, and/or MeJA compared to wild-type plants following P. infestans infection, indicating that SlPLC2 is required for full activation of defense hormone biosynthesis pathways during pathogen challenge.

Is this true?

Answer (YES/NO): NO